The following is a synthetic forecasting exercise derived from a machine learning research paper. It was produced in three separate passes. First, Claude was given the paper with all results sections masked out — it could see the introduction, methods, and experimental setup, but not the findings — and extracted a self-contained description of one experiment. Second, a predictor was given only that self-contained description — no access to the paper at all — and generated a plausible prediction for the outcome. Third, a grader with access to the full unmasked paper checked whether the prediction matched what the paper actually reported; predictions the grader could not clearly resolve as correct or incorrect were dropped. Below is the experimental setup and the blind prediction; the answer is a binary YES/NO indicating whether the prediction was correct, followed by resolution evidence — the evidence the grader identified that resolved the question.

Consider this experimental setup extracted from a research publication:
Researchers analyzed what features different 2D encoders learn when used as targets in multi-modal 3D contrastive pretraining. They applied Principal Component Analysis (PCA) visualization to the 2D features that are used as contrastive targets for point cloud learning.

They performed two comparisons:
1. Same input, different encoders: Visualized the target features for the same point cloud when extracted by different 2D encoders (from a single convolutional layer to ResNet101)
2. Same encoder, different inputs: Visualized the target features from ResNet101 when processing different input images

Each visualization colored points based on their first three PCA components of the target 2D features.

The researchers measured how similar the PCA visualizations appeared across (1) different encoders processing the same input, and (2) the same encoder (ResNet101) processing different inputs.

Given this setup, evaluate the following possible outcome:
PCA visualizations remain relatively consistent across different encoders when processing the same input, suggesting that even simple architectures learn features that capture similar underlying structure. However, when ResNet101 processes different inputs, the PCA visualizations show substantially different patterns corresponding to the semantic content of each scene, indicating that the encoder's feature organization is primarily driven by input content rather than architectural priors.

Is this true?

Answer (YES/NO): NO